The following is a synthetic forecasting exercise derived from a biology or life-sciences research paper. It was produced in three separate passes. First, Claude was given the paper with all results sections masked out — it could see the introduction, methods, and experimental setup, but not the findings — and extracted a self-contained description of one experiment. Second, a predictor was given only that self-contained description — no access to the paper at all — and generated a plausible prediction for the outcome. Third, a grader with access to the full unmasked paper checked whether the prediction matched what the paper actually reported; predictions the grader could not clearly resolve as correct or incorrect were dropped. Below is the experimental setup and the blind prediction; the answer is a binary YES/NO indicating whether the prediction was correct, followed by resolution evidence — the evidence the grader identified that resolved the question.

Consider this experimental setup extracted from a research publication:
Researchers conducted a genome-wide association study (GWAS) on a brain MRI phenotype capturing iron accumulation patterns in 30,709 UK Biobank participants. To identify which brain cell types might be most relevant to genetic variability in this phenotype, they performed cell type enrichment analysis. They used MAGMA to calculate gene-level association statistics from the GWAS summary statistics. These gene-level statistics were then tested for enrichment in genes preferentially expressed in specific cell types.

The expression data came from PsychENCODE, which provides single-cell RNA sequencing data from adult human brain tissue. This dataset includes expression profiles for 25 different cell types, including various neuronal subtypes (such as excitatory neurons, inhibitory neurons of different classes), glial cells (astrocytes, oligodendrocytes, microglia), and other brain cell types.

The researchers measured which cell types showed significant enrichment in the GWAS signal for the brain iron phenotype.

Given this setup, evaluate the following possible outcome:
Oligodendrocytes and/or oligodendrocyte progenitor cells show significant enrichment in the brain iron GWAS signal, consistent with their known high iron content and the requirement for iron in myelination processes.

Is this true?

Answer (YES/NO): YES